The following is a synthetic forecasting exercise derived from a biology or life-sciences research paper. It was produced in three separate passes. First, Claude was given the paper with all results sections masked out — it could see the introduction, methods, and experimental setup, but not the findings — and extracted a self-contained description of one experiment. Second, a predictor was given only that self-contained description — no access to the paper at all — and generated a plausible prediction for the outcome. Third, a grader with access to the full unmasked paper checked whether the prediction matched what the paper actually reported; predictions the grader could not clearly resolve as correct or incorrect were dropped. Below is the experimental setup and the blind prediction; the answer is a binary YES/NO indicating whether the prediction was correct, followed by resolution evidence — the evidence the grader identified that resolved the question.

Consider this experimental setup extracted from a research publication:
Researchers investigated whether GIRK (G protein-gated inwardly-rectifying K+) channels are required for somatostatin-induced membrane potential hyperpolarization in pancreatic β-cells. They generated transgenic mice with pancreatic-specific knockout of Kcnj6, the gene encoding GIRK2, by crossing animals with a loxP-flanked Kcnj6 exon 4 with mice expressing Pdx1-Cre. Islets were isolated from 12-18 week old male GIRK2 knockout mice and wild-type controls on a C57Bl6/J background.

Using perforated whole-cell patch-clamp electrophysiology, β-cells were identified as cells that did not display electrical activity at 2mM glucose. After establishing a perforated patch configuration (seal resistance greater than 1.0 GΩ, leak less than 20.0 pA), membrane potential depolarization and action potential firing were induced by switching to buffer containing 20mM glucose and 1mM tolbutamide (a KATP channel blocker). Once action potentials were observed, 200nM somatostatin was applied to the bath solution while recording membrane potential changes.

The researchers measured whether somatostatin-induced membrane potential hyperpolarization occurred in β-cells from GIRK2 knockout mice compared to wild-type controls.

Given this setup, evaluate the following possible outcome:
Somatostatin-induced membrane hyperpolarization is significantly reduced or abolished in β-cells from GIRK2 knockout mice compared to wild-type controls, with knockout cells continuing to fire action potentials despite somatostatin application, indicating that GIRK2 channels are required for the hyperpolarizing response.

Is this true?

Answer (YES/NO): NO